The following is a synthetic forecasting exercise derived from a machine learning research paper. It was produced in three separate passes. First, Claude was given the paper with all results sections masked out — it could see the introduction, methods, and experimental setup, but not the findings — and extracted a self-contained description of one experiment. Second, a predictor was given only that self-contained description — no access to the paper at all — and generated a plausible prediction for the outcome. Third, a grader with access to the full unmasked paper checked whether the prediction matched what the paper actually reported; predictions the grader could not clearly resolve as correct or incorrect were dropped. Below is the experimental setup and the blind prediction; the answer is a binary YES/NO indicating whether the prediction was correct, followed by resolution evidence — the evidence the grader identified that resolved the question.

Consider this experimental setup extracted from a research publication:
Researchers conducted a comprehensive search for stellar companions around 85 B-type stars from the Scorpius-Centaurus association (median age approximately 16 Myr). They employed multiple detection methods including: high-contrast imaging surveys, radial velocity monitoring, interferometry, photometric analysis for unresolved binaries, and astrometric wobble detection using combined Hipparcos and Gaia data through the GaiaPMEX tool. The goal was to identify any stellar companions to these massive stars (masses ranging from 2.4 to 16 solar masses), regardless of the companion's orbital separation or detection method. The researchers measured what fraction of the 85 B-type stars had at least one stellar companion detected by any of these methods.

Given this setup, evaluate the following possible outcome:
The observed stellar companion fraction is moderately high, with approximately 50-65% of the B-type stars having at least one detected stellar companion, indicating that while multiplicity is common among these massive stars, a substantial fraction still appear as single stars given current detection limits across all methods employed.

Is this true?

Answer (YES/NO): YES